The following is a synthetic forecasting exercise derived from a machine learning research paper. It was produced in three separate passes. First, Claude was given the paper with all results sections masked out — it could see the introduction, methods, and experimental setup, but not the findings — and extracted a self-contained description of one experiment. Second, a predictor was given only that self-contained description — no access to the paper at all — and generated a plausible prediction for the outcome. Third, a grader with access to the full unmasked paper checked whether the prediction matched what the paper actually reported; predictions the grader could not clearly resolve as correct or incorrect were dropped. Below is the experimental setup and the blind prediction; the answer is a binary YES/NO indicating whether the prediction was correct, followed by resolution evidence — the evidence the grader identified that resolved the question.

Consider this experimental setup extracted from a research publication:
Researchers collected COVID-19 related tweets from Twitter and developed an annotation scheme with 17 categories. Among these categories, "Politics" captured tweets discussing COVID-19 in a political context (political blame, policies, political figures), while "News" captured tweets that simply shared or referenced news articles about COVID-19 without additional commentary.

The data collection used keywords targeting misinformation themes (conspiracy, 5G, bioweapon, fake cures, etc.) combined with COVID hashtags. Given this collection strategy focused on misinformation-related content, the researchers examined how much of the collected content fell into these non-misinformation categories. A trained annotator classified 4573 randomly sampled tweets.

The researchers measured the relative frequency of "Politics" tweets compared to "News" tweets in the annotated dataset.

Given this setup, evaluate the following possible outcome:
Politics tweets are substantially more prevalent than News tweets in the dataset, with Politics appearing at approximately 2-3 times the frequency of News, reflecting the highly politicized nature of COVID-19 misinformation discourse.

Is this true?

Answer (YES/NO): NO